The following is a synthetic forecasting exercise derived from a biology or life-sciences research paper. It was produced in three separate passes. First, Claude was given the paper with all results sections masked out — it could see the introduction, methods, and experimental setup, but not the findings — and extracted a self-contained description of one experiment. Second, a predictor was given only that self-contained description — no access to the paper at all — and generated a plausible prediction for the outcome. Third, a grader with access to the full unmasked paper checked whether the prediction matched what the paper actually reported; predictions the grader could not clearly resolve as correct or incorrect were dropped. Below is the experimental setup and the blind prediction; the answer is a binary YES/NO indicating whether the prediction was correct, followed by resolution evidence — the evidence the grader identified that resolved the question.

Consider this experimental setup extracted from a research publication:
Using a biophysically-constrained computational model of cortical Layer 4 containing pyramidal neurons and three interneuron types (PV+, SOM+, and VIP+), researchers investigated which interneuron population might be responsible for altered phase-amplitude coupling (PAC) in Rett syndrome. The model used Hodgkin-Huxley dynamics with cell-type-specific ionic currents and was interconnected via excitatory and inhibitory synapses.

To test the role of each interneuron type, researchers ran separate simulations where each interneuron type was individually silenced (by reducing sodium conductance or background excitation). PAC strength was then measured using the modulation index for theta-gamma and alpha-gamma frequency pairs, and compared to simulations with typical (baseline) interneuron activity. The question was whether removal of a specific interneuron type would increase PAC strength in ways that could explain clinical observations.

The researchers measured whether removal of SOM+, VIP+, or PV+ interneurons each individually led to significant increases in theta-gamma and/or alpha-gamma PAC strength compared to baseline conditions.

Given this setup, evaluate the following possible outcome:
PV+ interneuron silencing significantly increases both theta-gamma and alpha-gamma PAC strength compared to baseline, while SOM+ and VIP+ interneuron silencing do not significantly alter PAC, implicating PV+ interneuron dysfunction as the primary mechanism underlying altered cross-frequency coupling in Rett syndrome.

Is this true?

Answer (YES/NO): NO